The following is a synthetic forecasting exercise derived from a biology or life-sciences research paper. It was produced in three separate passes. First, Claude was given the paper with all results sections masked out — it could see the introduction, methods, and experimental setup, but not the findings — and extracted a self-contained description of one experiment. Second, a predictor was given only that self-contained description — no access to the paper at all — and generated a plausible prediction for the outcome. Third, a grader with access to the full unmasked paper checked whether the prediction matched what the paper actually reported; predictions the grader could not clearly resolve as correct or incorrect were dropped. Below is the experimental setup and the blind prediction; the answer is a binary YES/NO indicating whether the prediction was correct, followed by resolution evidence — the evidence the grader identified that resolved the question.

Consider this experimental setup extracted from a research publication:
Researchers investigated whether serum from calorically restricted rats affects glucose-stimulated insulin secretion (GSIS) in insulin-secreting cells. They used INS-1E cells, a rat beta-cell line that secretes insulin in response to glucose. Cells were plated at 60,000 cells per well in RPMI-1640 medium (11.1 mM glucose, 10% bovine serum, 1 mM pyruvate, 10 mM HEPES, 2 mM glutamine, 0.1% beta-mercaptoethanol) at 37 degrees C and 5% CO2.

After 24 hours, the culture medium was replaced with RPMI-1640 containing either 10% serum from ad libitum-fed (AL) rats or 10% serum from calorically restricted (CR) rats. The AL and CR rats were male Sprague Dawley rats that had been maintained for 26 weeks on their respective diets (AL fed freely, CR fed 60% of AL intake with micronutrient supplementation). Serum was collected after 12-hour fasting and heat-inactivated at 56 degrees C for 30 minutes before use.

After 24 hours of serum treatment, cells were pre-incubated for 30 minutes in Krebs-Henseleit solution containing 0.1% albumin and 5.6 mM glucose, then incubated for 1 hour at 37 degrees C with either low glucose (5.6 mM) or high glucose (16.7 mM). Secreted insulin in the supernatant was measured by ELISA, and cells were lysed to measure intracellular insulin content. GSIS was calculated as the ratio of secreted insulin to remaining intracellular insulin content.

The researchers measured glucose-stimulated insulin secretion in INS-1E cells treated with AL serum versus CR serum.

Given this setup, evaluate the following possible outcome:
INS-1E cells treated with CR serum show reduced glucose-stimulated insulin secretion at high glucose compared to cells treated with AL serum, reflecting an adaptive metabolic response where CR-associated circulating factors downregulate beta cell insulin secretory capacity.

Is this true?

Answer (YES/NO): NO